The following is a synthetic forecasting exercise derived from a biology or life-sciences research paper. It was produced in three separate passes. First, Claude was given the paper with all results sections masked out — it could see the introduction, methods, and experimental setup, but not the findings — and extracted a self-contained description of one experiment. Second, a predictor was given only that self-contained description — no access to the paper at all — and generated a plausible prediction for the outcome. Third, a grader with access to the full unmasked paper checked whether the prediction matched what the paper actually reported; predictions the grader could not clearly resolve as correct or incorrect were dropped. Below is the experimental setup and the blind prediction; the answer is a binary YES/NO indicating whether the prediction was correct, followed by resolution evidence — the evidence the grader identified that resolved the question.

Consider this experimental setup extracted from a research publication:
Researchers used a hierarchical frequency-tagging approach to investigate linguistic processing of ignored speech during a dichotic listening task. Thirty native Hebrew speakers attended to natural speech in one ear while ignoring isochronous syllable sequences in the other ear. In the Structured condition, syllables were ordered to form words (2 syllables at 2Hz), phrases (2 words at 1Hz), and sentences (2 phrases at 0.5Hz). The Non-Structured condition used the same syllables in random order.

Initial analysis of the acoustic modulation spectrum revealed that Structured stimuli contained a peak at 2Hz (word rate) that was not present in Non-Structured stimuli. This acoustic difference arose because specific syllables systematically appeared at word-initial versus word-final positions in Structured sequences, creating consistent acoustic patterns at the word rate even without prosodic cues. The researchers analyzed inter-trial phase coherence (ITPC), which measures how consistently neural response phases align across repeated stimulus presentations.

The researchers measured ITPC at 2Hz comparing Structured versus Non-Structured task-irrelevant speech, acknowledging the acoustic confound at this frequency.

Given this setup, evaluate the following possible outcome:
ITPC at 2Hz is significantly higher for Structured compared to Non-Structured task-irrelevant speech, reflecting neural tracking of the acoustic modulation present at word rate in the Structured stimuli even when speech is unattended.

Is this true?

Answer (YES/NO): NO